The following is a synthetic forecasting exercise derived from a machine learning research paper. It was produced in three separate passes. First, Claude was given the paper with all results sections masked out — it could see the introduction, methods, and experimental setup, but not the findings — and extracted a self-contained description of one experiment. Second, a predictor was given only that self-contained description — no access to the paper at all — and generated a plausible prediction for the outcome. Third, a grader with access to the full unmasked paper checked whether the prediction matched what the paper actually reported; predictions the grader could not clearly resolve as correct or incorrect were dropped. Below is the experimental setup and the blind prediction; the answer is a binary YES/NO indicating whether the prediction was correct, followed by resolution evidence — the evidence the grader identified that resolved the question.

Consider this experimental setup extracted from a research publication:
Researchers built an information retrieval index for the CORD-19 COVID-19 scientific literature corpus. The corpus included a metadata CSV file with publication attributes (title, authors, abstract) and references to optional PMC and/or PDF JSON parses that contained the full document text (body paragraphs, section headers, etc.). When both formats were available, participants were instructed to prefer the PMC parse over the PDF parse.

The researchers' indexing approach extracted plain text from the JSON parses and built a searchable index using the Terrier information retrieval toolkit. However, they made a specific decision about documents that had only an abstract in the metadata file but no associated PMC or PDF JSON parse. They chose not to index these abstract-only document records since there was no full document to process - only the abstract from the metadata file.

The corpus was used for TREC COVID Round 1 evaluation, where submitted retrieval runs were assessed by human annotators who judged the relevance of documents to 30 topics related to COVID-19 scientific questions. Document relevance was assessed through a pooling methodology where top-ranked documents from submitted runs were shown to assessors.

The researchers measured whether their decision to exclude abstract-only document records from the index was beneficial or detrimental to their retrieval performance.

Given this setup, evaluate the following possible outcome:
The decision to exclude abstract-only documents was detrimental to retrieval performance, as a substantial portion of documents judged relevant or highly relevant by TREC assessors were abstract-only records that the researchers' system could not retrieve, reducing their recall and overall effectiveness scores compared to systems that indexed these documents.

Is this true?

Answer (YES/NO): YES